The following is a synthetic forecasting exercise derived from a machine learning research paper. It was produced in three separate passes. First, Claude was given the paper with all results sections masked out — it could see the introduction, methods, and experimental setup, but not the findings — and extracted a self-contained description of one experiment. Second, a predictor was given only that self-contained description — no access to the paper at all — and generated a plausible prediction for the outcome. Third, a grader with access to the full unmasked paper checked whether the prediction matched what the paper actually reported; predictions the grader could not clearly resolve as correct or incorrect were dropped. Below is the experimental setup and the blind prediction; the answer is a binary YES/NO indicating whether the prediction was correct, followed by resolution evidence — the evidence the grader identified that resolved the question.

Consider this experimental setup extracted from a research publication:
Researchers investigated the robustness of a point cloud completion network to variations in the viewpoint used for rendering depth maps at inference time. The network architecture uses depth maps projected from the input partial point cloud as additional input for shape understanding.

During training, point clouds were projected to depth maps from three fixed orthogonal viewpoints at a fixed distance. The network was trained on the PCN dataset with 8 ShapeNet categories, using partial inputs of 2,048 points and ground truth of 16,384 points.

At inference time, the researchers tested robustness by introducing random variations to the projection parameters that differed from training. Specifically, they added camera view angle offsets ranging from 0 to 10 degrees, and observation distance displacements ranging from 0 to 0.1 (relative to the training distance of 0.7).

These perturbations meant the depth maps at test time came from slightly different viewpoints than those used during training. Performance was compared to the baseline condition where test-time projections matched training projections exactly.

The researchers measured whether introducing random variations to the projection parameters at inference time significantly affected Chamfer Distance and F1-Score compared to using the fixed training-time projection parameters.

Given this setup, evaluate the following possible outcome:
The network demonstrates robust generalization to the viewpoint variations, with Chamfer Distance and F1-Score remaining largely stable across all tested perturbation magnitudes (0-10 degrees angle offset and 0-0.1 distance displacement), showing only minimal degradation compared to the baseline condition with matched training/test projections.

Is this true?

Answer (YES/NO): YES